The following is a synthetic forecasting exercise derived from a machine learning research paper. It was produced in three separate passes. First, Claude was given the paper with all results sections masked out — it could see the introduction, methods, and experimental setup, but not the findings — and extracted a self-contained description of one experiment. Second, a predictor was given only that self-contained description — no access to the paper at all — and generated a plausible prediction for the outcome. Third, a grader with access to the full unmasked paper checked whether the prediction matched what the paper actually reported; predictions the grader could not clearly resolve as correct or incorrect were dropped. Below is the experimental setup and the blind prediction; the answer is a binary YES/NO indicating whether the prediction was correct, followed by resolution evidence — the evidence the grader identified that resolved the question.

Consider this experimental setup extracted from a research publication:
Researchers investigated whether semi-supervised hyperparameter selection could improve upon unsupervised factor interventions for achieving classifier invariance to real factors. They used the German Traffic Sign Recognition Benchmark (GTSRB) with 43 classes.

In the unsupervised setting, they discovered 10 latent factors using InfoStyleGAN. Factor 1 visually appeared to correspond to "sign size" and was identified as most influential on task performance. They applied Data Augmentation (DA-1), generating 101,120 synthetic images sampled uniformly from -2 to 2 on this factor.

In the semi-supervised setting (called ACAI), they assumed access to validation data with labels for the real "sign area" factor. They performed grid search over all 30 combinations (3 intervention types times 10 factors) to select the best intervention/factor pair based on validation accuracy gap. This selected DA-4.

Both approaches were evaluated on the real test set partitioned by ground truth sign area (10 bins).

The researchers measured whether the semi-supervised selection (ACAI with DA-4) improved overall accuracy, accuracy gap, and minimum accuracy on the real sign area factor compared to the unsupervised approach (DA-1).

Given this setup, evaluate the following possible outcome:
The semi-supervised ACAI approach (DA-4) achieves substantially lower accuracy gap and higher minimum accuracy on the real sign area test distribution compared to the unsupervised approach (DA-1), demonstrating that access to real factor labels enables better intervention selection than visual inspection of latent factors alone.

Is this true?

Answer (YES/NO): YES